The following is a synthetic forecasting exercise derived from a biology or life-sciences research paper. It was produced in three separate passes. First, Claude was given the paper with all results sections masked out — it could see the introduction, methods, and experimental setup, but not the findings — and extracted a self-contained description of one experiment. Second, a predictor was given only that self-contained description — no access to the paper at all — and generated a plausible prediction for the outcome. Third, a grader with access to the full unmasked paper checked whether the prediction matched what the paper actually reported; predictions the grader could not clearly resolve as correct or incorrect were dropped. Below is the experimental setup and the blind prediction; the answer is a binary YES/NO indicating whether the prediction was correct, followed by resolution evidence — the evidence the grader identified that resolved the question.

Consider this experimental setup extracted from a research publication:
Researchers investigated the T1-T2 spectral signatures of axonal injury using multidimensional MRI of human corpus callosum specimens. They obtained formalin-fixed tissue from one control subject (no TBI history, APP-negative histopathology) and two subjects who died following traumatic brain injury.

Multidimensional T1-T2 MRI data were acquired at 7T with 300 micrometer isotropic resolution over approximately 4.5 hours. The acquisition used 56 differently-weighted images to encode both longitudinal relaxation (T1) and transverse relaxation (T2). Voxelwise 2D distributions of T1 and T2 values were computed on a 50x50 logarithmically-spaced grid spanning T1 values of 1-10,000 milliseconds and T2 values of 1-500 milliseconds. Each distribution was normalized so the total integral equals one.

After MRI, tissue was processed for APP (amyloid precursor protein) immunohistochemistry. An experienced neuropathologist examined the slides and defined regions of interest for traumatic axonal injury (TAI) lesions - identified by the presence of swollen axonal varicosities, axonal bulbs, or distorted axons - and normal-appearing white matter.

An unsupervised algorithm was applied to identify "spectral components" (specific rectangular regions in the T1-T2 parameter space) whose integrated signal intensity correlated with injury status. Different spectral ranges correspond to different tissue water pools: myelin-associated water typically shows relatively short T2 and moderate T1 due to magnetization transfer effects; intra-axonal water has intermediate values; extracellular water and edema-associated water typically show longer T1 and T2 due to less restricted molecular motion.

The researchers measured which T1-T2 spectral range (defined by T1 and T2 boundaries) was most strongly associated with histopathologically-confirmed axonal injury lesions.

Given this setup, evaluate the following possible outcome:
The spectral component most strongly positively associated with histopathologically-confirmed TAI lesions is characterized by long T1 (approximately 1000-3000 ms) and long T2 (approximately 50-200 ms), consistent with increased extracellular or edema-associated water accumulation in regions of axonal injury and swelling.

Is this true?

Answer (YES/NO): NO